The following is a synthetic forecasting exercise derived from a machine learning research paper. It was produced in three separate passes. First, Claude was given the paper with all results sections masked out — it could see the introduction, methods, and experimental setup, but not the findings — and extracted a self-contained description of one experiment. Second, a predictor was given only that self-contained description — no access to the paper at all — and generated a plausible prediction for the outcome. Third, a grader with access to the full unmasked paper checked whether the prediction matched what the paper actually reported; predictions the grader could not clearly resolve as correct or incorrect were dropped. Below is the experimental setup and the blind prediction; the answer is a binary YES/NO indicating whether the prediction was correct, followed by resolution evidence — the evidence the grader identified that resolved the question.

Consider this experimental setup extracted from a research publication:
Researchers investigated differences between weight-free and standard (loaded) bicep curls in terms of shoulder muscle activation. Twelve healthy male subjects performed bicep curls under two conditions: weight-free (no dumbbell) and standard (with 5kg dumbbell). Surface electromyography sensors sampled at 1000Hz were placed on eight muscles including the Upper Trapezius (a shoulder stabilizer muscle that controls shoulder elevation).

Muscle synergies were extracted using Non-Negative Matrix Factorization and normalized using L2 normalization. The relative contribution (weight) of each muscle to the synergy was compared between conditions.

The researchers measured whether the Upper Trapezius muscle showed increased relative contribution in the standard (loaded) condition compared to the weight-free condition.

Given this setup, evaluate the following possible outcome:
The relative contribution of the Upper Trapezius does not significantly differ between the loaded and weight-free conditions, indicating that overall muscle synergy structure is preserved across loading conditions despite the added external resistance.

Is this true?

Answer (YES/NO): YES